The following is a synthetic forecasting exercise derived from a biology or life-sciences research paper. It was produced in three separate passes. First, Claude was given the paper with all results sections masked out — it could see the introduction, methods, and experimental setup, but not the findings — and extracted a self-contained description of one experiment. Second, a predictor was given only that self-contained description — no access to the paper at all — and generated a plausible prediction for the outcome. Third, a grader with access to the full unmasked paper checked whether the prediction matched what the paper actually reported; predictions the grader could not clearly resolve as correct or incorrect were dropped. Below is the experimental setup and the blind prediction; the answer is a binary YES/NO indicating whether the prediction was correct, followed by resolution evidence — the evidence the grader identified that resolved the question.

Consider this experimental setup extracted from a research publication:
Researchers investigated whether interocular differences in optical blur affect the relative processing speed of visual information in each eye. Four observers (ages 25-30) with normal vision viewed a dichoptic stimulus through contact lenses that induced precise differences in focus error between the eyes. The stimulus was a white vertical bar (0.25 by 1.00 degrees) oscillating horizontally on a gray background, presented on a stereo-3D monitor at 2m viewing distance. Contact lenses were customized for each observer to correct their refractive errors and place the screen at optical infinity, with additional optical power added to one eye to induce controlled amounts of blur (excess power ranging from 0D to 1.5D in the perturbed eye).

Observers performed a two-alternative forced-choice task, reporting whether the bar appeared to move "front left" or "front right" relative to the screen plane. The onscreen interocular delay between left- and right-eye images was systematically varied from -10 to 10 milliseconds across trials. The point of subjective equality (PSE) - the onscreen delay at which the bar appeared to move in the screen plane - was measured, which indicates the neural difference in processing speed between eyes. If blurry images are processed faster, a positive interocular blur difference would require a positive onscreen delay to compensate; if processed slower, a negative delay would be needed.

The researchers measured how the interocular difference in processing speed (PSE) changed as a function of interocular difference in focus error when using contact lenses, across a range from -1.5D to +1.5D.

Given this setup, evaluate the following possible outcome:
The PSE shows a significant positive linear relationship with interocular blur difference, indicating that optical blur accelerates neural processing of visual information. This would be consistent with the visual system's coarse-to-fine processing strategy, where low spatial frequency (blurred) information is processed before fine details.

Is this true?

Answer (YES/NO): YES